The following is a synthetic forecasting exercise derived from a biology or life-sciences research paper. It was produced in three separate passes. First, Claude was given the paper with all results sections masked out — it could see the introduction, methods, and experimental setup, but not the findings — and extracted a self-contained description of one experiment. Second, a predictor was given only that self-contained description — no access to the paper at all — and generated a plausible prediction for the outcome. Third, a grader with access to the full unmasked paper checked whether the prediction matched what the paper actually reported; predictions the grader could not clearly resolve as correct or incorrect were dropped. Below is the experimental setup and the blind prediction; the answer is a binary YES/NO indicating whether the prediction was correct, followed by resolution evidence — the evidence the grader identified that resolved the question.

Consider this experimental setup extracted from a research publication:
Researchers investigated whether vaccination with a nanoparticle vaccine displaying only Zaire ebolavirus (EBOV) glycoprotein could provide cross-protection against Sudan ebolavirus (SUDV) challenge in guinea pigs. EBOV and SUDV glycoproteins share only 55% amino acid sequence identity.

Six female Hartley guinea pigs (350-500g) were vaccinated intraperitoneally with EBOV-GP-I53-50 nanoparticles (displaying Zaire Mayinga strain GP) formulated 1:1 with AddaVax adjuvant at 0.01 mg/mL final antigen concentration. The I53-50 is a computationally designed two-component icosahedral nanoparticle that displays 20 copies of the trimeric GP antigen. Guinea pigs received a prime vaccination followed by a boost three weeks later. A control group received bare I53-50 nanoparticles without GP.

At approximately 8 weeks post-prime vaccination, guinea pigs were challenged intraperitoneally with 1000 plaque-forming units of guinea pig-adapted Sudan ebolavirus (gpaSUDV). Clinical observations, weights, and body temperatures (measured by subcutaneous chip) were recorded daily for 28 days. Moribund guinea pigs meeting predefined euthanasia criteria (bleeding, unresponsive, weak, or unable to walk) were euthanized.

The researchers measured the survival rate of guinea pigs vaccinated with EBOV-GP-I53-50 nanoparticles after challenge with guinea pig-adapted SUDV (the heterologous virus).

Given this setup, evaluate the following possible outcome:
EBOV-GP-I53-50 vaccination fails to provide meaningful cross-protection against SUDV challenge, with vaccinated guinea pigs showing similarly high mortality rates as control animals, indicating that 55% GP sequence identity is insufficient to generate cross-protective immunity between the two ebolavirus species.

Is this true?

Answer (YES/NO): YES